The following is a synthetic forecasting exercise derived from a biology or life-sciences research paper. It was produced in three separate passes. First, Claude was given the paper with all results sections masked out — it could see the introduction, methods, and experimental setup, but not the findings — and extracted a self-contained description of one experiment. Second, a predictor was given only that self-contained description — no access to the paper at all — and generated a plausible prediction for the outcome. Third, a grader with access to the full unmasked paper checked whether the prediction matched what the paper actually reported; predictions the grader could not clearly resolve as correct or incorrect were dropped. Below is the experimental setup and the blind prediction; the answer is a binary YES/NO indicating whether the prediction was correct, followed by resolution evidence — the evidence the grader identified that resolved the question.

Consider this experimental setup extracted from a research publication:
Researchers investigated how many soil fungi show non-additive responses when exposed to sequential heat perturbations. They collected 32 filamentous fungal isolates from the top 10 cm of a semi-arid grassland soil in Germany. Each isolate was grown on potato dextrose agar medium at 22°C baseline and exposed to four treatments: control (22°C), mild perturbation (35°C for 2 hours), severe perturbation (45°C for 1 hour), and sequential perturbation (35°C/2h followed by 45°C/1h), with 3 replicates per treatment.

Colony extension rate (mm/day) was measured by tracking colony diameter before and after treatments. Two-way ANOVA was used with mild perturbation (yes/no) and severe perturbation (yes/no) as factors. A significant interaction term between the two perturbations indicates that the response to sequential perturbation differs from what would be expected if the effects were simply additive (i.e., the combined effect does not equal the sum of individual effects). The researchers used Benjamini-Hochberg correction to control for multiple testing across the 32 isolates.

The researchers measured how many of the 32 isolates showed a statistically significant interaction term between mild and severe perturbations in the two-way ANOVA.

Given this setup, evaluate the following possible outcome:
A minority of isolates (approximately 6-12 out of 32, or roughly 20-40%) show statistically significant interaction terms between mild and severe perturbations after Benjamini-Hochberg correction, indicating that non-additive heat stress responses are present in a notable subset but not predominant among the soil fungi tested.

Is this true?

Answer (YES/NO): NO